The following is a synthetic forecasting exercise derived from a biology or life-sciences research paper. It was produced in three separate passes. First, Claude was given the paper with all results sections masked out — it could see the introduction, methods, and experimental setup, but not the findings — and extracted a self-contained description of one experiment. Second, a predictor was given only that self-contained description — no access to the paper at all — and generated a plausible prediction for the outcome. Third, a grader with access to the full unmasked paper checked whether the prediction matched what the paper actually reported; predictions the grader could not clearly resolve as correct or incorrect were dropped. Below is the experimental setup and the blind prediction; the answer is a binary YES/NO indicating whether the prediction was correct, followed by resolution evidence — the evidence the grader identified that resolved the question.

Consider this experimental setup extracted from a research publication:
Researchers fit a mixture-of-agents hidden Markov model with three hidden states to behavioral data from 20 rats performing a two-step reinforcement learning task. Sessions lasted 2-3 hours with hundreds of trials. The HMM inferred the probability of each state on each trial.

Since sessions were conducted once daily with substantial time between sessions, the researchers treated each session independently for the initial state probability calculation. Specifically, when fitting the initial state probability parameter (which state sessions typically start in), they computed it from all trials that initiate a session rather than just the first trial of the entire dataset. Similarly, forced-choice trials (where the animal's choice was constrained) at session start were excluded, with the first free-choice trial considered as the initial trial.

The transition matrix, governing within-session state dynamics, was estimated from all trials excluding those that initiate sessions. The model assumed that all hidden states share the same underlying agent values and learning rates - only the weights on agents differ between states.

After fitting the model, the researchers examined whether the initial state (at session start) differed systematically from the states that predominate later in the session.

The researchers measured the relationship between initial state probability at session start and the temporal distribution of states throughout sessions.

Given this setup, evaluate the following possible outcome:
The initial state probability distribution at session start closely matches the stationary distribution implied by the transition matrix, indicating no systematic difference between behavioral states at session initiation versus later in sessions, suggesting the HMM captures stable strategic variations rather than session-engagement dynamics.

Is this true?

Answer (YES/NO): NO